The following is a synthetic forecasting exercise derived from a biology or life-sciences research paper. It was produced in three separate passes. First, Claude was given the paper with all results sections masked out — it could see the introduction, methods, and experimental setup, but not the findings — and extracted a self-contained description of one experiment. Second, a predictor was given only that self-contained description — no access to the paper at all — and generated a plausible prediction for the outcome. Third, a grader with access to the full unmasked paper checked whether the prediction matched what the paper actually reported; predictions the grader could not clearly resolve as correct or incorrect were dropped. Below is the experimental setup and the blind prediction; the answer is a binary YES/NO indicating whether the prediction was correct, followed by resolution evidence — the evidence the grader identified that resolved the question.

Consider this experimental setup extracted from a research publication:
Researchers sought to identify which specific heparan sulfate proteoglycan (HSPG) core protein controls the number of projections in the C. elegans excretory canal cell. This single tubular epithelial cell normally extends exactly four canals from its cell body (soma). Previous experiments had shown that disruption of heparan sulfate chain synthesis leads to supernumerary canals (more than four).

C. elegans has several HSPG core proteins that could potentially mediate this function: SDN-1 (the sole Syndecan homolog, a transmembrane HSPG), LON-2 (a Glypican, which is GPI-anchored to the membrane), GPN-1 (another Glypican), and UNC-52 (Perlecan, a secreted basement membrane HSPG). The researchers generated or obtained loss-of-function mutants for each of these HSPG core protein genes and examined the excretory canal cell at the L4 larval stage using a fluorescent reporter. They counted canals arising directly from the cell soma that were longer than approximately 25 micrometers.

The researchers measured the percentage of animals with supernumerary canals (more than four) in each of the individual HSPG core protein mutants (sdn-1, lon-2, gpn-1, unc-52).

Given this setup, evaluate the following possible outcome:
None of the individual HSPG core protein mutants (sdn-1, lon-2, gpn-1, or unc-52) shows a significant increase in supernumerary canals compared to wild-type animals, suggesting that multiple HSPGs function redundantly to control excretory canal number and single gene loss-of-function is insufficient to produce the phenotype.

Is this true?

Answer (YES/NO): NO